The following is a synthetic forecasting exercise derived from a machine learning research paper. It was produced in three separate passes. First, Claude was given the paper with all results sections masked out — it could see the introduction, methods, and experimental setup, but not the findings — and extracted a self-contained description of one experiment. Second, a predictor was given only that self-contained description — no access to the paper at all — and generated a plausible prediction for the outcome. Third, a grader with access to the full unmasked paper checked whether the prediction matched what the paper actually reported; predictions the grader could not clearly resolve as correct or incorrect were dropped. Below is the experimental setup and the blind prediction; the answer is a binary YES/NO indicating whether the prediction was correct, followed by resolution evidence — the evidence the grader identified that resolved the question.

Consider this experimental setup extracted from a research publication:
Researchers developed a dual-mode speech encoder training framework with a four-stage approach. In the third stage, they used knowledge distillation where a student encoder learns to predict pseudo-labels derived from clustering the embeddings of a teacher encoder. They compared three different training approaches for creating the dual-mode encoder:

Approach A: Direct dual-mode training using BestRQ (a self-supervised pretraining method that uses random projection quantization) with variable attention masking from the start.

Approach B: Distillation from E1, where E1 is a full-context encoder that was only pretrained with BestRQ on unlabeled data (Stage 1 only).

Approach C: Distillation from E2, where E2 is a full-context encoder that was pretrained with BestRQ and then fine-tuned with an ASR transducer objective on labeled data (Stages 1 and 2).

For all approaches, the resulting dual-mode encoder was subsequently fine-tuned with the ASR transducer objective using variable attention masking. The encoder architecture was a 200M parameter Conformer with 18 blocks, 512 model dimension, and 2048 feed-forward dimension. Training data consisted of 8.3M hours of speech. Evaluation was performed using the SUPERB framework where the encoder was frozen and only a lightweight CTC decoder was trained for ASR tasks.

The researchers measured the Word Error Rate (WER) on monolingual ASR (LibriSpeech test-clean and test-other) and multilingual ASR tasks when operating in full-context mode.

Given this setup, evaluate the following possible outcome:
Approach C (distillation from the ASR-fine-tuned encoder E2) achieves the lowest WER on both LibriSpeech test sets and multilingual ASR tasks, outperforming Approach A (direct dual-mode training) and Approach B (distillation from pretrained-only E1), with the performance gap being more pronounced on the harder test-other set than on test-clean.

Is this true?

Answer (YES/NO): NO